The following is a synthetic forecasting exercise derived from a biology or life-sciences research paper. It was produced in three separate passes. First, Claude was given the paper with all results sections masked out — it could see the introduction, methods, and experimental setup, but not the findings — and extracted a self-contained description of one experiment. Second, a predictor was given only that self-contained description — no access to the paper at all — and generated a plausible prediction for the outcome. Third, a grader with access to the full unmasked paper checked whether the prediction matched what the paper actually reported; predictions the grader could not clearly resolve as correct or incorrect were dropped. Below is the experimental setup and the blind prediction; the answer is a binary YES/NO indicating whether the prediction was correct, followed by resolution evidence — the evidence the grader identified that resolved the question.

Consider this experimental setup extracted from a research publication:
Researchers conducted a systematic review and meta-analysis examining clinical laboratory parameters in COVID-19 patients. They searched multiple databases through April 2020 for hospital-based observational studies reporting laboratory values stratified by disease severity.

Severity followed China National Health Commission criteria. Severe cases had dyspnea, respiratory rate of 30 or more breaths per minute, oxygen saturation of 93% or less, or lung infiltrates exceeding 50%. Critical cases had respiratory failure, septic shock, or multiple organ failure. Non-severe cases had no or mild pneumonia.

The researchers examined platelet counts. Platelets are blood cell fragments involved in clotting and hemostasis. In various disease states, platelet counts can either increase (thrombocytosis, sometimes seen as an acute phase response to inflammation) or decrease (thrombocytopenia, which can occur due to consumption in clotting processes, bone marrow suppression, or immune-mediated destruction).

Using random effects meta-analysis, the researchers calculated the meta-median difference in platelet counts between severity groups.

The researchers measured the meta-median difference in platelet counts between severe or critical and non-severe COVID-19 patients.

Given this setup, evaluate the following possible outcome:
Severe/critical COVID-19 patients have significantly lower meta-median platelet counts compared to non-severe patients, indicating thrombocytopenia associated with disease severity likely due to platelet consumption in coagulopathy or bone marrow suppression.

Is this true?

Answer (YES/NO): YES